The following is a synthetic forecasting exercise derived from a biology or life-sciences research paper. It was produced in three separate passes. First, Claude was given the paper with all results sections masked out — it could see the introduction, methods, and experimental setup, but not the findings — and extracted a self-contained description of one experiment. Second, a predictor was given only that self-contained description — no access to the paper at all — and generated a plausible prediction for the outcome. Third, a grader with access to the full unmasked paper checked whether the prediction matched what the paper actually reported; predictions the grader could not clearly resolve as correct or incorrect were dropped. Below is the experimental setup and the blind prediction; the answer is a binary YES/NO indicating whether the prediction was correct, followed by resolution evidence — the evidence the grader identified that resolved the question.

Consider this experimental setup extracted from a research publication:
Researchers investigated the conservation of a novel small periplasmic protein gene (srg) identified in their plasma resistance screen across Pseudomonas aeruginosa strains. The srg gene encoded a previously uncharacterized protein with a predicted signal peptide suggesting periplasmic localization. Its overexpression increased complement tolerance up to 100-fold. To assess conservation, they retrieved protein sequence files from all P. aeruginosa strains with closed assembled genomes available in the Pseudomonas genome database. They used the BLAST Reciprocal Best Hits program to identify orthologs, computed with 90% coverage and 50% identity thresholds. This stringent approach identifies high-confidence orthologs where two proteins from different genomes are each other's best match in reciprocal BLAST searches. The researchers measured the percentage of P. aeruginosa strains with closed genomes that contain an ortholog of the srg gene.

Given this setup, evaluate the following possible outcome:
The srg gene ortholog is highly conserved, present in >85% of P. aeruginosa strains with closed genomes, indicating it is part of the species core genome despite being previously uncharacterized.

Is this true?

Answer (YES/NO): YES